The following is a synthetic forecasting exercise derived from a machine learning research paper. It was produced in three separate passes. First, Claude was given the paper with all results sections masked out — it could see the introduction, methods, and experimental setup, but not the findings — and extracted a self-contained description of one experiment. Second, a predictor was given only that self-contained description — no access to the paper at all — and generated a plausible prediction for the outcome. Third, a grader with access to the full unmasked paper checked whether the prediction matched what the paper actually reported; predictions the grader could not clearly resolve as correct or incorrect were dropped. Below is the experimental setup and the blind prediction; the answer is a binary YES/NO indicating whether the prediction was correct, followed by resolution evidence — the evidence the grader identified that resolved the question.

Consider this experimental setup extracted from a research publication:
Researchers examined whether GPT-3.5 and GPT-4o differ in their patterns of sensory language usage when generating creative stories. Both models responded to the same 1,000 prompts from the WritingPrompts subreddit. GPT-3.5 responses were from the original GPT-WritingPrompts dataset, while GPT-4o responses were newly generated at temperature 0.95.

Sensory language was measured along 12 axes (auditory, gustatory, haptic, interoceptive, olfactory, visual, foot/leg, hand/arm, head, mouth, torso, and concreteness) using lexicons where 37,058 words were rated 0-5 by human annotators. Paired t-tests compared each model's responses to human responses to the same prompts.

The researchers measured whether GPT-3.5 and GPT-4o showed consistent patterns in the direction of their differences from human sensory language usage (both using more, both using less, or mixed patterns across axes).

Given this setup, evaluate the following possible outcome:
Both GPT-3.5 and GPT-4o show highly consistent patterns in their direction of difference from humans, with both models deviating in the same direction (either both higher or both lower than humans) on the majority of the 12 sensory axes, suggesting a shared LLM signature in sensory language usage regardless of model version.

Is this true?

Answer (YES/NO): NO